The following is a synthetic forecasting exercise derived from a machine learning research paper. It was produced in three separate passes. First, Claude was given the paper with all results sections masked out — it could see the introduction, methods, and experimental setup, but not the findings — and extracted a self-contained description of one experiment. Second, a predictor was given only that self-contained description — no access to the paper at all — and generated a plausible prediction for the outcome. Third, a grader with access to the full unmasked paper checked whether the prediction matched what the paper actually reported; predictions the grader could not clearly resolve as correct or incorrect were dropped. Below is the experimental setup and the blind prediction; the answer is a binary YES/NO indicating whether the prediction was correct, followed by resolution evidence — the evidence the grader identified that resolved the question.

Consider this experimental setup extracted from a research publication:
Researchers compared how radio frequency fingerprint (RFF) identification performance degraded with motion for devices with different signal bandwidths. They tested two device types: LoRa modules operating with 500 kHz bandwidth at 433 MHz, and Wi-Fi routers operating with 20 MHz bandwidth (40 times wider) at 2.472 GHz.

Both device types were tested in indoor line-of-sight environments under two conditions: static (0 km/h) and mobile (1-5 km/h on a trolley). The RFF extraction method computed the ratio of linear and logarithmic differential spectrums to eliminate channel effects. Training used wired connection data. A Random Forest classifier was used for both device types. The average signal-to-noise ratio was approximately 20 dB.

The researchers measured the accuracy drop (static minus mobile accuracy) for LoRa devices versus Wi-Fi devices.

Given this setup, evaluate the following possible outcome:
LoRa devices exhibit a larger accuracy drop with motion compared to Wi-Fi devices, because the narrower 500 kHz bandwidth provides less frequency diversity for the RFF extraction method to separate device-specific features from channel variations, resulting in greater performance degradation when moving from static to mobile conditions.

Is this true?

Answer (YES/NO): NO